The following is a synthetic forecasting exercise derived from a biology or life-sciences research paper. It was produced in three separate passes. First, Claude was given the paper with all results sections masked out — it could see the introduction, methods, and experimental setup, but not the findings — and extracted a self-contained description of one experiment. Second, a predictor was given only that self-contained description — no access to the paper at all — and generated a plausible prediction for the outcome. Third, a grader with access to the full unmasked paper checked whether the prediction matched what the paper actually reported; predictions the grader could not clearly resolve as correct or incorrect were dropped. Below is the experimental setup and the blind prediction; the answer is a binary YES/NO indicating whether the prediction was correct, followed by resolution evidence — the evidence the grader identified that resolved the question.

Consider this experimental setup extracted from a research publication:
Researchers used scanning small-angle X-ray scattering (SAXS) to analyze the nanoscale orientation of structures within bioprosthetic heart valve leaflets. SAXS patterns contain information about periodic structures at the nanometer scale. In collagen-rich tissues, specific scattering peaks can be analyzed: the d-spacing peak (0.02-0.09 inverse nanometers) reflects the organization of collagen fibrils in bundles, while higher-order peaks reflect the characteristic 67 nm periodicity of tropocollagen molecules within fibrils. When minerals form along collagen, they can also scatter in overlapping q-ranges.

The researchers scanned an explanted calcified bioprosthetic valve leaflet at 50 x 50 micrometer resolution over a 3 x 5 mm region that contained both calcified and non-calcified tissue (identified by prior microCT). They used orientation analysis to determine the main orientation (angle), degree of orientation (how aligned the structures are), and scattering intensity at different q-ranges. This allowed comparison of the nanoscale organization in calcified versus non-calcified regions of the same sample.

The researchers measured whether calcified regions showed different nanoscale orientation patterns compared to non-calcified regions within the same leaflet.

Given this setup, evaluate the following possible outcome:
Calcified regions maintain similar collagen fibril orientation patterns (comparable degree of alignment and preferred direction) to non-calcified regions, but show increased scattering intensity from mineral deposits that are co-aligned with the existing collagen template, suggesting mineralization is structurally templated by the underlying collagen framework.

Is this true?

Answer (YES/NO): YES